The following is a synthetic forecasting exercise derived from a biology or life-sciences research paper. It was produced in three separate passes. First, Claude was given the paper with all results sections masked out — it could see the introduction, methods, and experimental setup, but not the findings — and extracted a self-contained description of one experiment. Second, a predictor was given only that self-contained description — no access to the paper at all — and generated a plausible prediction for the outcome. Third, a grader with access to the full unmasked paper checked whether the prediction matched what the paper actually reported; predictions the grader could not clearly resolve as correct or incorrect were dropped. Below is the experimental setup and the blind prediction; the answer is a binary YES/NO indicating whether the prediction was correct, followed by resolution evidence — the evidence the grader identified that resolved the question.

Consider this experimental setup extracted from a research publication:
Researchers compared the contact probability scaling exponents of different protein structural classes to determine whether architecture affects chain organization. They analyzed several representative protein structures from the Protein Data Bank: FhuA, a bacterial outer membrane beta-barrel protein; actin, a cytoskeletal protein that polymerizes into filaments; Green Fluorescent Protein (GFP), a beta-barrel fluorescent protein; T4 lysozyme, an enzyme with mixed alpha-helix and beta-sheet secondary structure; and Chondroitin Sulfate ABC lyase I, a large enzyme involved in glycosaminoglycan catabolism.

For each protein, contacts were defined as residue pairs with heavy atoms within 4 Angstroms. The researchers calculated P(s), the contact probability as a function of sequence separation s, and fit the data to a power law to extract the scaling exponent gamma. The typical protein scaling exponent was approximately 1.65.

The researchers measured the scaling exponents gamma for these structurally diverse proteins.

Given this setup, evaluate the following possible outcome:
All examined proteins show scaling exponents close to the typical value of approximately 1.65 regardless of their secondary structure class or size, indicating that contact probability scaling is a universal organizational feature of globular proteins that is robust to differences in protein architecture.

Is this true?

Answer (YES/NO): NO